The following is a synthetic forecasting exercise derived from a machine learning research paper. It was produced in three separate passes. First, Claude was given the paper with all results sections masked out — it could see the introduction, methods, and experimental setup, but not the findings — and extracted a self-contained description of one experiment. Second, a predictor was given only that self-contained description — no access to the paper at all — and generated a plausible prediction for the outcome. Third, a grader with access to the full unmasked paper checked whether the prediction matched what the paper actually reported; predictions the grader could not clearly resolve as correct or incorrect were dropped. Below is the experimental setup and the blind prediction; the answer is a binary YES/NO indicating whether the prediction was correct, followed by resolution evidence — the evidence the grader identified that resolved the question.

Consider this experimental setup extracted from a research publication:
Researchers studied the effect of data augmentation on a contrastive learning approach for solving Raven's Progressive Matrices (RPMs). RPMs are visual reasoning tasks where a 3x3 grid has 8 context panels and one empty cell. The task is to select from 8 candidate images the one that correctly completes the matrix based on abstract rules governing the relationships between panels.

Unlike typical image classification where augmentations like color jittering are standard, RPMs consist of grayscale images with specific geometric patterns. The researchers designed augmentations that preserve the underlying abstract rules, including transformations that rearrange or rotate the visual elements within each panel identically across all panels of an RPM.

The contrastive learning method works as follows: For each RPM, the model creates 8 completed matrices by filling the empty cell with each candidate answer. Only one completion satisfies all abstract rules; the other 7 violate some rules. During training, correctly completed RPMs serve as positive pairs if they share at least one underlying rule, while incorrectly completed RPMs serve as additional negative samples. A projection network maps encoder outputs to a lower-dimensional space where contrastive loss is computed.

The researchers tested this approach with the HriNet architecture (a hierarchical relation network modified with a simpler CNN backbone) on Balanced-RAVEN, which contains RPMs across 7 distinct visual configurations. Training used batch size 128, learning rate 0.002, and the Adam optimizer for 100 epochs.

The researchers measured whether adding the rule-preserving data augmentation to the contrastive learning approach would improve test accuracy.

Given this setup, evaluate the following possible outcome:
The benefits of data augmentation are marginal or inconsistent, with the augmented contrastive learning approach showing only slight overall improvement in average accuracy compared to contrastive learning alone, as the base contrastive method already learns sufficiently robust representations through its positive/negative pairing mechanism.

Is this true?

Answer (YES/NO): NO